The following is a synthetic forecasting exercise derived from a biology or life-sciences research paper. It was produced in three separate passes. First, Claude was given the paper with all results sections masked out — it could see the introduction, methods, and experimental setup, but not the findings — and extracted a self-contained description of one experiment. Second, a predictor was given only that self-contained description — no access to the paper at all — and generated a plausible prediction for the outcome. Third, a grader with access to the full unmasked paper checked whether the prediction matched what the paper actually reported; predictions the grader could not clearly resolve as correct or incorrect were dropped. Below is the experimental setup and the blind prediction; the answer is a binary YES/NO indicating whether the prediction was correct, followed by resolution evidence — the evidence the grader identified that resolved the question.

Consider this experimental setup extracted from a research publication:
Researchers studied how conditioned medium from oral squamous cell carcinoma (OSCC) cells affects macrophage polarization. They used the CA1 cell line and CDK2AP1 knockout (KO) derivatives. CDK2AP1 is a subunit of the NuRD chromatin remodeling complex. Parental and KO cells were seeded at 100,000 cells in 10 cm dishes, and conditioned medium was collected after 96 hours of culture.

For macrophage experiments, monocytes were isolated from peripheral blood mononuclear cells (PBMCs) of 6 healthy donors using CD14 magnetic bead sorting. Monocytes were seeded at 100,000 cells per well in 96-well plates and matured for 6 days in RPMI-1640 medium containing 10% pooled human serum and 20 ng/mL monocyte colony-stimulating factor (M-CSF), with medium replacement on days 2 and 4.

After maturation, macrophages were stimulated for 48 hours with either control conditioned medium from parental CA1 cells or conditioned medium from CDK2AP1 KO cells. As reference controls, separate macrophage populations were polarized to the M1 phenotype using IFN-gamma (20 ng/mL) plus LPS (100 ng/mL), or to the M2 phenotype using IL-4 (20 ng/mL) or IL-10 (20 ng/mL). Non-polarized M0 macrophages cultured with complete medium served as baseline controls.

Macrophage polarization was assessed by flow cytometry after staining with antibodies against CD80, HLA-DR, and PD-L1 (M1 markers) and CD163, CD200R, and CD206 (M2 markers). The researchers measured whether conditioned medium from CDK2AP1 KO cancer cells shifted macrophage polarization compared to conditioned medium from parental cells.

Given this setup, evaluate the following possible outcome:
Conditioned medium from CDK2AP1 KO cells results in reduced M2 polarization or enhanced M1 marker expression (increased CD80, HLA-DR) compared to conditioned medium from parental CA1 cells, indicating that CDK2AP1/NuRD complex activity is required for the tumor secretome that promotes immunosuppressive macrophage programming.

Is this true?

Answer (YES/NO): NO